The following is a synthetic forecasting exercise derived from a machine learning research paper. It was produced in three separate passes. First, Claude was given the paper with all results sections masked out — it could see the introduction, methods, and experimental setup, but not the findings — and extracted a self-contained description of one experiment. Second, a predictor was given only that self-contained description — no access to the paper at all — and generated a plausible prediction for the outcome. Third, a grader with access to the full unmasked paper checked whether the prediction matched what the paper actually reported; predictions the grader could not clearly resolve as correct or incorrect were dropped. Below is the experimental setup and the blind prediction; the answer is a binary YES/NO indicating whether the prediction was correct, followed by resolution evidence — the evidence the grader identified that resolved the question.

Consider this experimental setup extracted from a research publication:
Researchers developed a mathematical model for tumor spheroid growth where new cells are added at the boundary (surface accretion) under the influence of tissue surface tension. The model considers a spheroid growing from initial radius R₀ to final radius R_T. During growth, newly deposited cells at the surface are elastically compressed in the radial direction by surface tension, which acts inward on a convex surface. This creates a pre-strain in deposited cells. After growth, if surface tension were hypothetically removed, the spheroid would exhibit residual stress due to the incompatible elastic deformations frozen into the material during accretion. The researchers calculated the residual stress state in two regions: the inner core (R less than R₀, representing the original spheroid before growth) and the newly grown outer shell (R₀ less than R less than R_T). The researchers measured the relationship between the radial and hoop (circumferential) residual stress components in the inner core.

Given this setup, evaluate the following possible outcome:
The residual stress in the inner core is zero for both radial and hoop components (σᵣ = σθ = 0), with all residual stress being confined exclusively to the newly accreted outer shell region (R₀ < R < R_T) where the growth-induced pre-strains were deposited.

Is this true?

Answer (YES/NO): NO